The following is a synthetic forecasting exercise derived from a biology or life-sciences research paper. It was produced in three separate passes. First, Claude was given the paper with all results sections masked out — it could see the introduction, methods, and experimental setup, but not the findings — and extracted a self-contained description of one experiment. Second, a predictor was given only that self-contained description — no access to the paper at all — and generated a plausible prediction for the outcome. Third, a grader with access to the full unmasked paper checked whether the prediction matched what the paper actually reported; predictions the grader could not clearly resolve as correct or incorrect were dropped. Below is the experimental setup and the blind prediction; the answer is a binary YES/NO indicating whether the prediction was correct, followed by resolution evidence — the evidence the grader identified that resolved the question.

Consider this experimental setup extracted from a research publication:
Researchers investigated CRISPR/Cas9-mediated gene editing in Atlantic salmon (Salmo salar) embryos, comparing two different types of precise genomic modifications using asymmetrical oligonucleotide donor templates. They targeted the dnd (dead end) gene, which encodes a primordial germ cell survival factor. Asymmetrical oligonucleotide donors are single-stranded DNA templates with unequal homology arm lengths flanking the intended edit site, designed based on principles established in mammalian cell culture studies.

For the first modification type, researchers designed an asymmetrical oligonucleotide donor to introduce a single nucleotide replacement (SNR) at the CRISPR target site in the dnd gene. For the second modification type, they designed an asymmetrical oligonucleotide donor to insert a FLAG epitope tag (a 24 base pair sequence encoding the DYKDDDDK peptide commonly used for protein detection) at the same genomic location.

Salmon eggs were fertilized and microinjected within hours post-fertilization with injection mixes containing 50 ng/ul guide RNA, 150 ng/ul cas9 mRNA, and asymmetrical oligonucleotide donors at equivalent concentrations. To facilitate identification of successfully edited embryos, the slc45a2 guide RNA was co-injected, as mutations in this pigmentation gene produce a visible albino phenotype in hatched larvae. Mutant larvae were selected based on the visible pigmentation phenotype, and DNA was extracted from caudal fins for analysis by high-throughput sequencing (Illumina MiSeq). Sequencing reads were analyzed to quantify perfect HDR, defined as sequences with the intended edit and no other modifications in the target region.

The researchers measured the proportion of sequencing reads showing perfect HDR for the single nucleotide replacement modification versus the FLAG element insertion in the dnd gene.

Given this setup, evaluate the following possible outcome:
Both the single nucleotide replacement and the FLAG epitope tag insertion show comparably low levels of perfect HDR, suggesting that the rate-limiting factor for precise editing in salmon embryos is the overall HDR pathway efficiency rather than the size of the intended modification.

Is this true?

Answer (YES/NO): NO